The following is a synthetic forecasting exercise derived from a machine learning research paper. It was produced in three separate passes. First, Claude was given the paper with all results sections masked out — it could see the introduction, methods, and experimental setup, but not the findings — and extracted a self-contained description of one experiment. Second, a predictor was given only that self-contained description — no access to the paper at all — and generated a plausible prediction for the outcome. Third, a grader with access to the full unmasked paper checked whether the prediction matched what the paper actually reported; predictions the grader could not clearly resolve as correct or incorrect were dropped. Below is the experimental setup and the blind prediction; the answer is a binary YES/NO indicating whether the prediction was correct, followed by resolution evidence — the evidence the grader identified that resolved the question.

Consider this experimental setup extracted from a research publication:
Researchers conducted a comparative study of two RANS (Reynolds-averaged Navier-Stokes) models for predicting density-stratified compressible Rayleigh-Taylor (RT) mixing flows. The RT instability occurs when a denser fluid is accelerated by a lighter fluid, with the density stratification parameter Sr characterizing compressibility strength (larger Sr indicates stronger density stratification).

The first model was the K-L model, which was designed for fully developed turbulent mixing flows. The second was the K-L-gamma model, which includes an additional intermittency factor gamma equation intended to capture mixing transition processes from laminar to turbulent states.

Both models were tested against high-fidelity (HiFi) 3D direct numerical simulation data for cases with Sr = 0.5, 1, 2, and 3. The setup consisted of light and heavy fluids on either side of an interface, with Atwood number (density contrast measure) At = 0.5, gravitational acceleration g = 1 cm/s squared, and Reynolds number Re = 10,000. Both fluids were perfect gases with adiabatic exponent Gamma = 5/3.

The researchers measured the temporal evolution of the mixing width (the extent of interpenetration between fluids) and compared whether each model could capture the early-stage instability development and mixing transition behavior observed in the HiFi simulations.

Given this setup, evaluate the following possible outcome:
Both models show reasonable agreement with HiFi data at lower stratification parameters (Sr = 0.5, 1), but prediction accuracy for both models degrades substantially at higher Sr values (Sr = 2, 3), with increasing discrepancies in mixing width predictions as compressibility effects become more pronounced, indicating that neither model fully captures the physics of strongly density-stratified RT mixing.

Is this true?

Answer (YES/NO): NO